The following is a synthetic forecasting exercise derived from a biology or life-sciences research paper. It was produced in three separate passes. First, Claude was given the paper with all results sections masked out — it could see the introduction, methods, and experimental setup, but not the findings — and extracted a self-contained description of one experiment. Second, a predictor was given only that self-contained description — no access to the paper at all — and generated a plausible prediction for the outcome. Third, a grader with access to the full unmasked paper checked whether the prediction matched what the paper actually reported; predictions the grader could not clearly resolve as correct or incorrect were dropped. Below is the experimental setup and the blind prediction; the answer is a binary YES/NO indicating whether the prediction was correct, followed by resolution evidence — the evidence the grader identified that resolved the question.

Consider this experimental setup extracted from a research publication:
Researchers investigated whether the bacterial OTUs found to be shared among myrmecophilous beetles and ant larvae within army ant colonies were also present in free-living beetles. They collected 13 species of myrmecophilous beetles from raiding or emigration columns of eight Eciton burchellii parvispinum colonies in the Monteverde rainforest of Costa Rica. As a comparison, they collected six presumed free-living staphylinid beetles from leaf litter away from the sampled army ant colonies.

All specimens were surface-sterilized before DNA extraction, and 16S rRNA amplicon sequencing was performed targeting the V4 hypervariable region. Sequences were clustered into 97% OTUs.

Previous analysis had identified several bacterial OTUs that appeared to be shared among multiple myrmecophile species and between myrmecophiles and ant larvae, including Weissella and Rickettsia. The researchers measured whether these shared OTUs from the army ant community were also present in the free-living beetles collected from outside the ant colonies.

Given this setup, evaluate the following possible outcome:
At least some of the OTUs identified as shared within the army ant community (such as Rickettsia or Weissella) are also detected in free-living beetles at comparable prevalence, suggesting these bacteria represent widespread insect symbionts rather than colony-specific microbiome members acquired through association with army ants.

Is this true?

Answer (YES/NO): NO